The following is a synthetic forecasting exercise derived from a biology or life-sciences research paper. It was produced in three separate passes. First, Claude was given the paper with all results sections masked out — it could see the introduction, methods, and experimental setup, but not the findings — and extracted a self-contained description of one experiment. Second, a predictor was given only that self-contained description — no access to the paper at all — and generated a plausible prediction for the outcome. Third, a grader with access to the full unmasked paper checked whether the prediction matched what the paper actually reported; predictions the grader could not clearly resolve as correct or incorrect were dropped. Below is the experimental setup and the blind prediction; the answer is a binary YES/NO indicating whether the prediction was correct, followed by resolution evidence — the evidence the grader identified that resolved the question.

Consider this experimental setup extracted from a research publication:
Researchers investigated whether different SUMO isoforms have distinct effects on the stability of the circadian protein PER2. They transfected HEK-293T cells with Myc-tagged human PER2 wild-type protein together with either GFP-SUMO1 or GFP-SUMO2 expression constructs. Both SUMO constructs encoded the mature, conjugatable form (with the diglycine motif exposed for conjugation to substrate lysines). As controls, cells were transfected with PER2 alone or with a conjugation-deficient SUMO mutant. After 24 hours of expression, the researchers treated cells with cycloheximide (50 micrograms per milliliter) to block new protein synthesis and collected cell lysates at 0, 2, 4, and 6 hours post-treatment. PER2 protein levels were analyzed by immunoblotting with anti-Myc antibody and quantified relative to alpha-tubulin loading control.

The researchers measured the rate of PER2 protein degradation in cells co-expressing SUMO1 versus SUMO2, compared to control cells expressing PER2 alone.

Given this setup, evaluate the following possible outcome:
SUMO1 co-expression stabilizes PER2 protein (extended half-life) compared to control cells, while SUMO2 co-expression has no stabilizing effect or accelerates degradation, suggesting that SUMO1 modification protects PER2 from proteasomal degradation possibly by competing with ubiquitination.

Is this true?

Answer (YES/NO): NO